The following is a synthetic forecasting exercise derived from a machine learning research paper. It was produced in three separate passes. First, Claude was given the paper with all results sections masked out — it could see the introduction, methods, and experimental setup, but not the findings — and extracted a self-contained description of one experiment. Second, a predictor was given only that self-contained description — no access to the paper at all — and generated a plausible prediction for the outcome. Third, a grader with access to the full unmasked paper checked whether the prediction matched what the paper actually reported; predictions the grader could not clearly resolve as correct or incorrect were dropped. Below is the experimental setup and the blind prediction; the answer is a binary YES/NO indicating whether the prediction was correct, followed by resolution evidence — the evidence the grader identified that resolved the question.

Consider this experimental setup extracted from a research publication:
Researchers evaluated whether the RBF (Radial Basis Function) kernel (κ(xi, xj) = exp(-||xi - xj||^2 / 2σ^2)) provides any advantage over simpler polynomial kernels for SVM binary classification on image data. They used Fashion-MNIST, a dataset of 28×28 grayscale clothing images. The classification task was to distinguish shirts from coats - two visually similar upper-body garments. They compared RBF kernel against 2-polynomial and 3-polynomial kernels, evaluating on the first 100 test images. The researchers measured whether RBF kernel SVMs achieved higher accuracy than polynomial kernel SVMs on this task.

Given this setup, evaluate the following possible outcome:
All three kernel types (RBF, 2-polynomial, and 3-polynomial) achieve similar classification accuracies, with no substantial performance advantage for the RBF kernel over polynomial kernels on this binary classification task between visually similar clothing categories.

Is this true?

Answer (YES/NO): YES